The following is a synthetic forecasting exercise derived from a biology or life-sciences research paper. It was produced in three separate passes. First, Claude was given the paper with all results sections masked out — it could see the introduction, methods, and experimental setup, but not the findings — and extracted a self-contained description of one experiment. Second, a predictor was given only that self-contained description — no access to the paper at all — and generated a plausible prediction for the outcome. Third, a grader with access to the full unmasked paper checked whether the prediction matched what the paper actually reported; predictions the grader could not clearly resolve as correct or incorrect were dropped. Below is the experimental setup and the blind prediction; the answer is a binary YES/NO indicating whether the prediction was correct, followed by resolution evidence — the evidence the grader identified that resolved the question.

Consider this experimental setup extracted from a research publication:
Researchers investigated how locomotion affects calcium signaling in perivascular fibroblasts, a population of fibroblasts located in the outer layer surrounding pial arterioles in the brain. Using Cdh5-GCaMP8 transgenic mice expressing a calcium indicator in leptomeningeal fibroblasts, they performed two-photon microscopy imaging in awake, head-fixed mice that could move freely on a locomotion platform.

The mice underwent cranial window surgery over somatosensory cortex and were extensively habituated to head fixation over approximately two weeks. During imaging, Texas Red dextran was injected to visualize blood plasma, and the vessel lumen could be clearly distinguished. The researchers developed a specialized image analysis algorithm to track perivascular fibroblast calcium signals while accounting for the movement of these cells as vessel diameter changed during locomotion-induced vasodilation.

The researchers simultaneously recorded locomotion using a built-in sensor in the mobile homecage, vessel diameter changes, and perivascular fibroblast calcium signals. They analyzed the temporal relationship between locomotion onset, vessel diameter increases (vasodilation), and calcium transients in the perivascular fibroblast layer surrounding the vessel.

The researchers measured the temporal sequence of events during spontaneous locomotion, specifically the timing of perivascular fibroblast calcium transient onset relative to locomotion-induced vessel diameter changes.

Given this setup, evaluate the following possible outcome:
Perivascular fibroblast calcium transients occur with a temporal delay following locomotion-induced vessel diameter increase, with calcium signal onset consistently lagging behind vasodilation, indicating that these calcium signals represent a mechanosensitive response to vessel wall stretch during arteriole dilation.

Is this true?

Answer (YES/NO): YES